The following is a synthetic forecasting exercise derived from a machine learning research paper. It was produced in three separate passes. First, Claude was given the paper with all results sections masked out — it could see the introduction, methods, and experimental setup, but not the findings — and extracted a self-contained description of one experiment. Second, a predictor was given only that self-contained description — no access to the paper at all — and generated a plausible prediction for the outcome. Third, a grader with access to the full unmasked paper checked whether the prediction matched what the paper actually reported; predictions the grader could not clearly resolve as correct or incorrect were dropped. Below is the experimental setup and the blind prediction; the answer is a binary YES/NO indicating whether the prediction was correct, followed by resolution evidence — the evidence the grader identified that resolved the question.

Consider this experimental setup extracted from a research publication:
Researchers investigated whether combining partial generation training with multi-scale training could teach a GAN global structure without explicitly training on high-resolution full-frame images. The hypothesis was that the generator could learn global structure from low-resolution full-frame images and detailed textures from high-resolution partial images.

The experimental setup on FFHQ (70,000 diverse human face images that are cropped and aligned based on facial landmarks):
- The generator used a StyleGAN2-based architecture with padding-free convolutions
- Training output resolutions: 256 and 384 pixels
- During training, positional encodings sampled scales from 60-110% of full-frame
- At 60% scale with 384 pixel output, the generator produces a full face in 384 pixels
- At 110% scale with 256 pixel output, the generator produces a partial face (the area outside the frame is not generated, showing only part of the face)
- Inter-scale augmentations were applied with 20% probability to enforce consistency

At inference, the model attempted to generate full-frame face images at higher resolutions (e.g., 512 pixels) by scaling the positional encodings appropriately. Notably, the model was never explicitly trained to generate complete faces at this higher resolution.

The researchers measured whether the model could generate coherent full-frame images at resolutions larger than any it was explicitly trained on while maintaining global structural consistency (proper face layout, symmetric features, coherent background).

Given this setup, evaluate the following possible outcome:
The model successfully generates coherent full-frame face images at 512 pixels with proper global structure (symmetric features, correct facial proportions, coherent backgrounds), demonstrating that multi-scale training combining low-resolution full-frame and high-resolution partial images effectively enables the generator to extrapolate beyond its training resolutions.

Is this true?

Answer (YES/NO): YES